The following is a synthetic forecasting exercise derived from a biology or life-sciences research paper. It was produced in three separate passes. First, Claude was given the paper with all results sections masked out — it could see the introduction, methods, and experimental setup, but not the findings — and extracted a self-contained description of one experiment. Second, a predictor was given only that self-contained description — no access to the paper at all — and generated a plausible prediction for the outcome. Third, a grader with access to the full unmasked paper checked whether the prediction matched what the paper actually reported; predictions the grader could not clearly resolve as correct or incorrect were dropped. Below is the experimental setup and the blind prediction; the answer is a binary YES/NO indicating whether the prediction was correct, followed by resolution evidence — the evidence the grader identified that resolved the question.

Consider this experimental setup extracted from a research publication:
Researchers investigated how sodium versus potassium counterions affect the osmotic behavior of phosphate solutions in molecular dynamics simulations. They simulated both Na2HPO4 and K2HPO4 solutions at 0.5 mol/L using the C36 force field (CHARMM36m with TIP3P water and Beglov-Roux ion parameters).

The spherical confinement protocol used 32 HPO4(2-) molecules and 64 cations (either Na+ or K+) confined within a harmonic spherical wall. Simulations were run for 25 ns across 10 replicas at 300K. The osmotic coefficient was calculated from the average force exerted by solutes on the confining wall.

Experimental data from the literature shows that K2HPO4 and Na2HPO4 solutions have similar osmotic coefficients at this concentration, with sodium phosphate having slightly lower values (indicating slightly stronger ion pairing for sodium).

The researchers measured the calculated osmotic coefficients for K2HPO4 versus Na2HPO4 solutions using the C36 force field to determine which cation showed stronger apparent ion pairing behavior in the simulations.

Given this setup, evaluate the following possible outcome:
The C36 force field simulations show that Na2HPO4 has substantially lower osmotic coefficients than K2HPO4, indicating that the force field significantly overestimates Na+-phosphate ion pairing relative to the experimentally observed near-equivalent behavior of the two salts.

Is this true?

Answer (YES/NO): YES